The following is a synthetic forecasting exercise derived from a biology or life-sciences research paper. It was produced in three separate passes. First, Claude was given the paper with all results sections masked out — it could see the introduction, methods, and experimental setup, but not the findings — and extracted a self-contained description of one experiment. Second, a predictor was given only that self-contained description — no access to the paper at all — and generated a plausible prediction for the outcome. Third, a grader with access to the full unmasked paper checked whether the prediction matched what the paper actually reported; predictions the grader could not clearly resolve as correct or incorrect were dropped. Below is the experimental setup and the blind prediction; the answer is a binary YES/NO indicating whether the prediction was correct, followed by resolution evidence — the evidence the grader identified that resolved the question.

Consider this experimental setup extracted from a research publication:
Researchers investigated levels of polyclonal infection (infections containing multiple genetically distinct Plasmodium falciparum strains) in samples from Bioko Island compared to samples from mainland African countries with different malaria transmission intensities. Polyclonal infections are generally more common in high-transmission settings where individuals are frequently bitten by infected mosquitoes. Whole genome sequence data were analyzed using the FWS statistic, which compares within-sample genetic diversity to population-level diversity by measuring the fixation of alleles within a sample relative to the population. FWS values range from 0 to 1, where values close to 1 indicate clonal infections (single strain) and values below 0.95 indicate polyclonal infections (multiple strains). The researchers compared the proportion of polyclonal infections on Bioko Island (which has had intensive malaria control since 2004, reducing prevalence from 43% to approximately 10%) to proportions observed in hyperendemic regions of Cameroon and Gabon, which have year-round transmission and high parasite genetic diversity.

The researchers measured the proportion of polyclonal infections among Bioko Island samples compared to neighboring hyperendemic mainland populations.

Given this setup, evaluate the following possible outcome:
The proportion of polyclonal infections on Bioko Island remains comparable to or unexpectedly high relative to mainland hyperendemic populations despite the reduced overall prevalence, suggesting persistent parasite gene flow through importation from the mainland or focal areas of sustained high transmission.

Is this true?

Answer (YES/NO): YES